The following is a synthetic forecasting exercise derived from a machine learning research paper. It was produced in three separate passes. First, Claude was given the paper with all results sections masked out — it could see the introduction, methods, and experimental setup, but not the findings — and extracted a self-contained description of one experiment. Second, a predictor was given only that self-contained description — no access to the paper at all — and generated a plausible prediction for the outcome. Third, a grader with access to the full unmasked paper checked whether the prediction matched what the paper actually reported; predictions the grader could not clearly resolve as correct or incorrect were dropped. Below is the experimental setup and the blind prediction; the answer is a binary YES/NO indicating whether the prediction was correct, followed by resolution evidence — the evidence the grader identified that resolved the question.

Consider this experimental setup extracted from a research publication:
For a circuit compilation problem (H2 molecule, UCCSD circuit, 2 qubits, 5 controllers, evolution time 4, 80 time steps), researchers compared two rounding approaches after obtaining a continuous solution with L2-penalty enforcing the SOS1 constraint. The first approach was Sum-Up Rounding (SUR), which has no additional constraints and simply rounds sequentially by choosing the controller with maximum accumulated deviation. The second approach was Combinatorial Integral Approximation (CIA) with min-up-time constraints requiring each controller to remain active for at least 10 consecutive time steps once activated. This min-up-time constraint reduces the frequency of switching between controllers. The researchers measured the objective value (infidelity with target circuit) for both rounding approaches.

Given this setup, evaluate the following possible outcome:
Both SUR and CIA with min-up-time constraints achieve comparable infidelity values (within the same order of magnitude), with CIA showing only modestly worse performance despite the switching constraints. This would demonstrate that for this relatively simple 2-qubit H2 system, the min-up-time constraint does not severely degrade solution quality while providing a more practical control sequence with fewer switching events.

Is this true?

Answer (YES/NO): NO